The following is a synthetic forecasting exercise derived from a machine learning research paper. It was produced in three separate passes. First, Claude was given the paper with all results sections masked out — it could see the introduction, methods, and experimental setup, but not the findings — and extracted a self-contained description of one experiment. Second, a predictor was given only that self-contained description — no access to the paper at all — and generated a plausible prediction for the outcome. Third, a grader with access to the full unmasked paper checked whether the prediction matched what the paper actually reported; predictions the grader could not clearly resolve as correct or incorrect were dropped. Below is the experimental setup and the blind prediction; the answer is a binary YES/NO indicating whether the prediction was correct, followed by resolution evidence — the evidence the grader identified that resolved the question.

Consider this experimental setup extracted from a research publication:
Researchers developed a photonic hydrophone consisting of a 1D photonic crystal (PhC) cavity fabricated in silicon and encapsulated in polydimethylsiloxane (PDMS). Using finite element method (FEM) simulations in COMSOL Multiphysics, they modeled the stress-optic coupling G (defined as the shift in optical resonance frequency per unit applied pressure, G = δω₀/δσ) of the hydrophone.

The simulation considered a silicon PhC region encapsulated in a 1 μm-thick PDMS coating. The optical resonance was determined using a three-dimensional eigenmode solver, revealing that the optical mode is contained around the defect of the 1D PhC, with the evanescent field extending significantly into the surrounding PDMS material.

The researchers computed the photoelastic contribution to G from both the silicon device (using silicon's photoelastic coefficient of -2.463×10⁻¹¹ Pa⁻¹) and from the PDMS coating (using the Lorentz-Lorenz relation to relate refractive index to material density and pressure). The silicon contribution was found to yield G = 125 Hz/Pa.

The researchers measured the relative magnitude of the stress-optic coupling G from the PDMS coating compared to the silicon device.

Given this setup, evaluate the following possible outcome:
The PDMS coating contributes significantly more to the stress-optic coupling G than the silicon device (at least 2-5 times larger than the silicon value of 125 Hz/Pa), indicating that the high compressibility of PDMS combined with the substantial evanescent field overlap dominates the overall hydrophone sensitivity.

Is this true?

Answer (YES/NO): YES